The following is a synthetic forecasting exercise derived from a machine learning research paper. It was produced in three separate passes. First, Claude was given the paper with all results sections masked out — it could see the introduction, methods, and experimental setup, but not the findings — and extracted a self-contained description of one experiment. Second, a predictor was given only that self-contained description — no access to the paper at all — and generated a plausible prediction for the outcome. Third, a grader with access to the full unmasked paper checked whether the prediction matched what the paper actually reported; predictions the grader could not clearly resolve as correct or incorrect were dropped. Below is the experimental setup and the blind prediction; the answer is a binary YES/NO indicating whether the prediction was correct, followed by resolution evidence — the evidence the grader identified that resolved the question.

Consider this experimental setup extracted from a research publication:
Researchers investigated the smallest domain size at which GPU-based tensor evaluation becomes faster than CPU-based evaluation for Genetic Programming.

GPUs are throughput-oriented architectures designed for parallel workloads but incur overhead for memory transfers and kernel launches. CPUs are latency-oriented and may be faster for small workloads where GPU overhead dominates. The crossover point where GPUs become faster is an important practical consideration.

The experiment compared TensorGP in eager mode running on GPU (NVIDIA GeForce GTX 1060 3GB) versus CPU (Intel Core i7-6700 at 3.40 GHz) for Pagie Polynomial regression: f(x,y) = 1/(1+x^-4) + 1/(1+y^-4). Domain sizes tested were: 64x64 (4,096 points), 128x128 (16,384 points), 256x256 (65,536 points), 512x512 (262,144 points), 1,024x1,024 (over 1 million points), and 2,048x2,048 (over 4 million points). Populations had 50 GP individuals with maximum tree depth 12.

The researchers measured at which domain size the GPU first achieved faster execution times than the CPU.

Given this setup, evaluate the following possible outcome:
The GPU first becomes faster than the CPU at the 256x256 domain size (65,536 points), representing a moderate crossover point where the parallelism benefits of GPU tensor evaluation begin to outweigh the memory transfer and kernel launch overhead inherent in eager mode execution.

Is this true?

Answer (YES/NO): NO